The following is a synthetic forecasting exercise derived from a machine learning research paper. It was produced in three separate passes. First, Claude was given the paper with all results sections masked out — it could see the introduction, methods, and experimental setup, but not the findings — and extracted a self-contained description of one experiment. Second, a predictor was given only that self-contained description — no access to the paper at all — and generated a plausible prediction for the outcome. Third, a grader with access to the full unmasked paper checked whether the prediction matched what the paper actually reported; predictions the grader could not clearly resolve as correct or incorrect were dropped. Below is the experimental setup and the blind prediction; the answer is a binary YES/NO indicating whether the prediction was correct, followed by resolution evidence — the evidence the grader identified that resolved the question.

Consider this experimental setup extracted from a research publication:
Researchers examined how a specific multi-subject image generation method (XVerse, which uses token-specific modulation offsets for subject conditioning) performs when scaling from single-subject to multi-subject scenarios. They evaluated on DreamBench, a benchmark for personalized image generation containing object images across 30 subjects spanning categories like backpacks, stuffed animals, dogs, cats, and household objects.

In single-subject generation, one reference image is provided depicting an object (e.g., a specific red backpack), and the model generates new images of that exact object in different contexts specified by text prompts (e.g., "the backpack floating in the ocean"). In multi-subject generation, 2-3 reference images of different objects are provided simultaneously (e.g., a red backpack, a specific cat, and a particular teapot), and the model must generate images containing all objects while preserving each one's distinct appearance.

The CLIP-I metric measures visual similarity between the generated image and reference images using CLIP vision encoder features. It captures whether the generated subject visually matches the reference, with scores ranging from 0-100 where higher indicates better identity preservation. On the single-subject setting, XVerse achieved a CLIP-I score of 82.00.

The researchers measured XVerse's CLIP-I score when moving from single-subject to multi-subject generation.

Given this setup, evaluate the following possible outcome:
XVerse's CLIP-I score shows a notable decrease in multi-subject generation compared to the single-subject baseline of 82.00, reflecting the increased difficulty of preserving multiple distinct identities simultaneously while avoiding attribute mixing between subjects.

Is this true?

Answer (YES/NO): YES